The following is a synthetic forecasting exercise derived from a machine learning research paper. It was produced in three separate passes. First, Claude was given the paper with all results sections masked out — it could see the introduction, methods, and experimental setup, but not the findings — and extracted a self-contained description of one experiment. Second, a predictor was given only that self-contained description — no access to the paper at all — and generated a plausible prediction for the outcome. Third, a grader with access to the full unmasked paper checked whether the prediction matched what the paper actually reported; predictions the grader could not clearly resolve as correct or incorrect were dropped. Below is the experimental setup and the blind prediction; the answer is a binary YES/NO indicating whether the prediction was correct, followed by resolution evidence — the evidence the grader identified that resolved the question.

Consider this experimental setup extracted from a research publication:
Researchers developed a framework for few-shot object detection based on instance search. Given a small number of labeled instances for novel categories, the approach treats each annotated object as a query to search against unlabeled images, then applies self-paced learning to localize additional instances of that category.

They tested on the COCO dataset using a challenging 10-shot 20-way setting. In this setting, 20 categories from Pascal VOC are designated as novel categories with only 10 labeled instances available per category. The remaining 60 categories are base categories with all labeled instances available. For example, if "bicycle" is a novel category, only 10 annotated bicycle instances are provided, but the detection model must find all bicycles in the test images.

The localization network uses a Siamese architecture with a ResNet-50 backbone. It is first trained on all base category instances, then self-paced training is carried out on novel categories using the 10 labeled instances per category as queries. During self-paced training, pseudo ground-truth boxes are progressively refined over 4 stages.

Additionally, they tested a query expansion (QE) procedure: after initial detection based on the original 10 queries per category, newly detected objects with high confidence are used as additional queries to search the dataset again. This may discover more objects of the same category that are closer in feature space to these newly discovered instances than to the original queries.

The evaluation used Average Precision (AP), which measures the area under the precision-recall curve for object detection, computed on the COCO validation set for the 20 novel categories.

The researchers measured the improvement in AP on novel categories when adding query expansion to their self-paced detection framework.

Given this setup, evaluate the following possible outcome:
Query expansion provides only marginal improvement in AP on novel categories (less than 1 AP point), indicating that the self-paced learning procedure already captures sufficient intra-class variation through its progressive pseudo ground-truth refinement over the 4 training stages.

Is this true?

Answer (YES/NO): YES